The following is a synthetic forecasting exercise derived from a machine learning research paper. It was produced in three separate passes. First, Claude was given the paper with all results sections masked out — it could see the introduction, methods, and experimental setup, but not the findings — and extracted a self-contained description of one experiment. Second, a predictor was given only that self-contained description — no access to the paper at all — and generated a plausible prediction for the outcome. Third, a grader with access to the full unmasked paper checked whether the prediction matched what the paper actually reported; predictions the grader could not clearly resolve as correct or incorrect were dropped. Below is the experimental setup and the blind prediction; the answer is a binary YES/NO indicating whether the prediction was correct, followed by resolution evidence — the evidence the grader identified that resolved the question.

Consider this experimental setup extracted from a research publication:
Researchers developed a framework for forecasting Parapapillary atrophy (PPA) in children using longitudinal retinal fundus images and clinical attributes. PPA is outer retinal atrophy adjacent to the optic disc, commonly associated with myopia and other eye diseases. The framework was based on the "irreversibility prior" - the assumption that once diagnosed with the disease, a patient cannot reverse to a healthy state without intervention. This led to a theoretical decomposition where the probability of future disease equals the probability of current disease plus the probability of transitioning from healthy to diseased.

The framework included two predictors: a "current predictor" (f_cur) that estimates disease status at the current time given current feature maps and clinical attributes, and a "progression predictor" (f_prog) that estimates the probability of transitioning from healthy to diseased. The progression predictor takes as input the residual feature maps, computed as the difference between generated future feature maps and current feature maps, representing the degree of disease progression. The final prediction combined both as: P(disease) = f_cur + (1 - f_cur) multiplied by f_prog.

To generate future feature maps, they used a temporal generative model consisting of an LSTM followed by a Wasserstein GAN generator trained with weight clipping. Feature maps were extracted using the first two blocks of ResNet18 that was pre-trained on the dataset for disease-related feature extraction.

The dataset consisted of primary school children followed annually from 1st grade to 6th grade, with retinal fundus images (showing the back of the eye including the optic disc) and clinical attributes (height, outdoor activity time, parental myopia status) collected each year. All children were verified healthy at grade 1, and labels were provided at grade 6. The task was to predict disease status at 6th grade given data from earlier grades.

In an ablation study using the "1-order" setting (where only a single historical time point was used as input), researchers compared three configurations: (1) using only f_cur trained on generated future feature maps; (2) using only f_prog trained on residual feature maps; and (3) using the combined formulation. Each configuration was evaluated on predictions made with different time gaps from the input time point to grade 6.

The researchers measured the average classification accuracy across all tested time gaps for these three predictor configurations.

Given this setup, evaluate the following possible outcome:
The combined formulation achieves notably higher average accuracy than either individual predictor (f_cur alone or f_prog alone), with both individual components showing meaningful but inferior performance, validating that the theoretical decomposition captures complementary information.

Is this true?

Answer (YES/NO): YES